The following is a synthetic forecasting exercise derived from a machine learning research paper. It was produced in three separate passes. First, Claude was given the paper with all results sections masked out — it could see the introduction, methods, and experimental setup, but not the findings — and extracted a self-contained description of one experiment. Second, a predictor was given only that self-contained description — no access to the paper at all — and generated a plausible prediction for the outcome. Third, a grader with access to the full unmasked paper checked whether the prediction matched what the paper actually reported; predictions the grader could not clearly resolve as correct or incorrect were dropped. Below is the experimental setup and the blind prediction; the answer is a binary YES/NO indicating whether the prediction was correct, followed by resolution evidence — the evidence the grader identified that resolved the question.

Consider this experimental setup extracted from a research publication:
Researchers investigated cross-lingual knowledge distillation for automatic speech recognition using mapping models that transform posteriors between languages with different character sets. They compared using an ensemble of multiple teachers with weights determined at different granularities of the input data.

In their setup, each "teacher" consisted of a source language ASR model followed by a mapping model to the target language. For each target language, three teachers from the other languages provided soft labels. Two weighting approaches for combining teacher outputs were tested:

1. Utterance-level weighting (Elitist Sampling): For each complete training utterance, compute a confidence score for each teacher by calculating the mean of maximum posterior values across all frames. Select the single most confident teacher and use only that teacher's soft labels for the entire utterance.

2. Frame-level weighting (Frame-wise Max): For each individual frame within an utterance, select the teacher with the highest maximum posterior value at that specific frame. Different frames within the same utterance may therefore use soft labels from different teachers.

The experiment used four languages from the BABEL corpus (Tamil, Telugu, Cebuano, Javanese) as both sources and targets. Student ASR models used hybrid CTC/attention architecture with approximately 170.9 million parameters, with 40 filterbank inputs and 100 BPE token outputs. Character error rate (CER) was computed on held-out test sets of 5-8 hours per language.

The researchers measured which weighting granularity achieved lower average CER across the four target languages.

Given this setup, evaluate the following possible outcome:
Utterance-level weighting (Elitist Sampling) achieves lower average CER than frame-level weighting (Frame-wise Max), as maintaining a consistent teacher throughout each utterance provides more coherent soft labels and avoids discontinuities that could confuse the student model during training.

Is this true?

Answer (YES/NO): NO